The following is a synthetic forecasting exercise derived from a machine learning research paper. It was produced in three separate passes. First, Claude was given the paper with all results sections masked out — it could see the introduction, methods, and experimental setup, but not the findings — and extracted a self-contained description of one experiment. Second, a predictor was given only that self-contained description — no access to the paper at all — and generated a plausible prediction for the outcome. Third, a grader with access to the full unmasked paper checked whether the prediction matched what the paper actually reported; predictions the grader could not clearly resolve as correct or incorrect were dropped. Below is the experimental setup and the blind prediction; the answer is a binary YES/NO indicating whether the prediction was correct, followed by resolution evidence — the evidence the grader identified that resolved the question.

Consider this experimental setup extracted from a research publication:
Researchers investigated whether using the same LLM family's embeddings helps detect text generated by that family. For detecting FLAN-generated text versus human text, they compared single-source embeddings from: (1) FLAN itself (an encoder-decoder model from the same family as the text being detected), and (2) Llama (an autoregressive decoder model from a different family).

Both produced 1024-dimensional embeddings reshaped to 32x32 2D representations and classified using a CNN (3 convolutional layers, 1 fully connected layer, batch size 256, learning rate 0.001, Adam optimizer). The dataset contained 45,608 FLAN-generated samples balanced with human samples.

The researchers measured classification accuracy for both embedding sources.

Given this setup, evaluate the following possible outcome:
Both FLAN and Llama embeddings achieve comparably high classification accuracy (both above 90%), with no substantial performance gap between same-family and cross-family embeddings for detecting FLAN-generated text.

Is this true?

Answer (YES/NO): YES